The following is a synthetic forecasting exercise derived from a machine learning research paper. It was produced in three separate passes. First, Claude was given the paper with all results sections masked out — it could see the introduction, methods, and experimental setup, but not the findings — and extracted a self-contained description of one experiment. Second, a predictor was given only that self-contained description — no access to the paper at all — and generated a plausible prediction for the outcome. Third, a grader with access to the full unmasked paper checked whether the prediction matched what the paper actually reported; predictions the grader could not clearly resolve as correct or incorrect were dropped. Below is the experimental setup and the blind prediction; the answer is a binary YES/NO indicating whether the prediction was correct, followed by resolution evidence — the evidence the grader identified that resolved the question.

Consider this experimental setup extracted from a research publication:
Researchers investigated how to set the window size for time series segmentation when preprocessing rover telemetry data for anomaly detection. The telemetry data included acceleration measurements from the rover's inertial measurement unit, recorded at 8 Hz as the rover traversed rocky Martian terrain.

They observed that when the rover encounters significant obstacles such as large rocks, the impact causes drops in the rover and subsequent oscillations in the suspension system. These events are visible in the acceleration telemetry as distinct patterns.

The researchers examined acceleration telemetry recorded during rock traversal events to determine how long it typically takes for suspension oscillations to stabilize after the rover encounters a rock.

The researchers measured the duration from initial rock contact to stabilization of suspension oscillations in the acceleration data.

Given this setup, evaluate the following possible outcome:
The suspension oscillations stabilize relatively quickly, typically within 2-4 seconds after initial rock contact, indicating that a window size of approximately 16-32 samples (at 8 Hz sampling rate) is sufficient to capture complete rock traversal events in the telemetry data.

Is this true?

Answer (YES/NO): YES